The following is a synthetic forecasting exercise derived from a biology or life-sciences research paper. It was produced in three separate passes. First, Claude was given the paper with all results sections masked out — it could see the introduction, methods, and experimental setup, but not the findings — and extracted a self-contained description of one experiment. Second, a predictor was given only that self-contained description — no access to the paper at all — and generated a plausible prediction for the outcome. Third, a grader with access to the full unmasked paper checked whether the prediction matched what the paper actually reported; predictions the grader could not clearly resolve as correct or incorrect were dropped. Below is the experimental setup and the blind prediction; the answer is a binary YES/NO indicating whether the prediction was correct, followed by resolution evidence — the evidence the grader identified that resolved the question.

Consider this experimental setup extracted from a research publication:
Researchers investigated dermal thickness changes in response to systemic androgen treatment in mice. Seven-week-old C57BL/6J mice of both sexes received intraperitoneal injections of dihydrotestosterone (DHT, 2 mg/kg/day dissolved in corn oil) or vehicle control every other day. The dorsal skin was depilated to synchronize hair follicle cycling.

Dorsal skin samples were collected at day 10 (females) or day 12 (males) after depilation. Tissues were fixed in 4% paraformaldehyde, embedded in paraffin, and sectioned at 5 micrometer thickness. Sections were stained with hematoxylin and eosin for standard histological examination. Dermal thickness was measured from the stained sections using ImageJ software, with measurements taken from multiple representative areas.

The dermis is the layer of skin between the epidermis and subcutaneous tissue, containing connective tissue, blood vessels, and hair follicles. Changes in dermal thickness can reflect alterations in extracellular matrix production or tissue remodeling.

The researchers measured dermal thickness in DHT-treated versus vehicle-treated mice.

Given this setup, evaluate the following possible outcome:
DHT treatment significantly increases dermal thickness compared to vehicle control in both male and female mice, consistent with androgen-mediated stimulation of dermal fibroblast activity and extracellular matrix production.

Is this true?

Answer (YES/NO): YES